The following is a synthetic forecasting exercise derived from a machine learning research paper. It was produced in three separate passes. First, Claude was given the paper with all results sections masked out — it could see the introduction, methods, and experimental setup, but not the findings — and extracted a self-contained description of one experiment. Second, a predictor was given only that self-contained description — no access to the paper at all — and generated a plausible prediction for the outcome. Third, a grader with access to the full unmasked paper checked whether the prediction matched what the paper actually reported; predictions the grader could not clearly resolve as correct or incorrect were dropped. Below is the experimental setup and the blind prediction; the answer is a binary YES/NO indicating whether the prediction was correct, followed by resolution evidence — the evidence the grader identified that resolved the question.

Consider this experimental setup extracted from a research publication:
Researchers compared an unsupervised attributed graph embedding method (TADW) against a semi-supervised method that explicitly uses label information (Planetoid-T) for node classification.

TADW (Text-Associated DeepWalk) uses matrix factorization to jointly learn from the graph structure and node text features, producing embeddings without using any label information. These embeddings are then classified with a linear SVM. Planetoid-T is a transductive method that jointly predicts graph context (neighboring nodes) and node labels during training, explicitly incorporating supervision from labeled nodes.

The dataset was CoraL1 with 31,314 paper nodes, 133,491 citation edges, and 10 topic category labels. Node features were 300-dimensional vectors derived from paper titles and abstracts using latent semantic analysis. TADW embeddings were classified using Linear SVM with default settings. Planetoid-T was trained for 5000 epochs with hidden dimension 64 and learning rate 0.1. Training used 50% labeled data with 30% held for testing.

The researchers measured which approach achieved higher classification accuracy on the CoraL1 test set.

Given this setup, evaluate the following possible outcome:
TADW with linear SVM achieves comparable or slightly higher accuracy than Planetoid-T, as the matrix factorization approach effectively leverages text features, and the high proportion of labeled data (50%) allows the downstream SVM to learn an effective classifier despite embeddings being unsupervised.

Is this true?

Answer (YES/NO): NO